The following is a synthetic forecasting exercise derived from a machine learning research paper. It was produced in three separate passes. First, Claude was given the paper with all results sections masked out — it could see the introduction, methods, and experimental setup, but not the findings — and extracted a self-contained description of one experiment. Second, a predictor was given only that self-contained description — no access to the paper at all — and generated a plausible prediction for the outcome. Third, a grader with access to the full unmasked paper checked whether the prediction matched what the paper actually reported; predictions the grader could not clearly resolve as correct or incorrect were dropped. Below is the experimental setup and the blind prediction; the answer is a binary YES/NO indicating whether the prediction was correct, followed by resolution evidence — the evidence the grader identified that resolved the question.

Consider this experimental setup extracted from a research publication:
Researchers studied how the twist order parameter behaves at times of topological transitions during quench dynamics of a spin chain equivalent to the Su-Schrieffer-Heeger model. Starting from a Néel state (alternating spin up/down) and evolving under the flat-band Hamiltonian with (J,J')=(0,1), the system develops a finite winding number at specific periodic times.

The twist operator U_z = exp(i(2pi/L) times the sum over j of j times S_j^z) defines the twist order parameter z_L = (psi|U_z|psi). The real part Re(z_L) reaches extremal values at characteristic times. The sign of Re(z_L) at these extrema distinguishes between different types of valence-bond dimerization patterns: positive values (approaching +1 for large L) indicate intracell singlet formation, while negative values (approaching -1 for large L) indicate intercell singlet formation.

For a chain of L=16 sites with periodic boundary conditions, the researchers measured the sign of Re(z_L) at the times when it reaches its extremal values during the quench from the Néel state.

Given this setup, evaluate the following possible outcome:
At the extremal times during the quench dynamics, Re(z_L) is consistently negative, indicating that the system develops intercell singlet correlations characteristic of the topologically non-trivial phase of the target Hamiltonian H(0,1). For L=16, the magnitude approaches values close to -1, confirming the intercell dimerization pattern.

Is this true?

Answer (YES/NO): YES